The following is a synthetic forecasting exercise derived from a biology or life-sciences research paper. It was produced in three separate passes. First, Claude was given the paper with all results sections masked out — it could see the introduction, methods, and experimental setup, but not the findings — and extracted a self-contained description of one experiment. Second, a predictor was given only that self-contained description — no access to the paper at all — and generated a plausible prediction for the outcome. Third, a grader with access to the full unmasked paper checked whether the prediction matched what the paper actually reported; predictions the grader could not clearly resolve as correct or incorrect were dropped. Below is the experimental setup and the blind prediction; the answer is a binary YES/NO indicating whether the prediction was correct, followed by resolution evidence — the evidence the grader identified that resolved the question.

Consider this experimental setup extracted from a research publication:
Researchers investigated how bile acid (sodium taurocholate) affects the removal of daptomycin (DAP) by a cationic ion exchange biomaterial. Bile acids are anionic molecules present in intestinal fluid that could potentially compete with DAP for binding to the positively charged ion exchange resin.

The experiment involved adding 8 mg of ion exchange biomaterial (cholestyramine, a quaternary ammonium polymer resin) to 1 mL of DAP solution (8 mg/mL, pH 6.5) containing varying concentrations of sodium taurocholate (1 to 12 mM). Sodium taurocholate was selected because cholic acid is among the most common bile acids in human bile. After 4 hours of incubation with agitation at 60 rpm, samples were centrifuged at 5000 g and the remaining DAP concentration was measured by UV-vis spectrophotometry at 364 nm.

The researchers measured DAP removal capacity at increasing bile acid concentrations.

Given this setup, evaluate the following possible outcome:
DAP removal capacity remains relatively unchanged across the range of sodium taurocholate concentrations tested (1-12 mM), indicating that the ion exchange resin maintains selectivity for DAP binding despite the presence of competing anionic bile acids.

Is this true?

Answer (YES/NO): YES